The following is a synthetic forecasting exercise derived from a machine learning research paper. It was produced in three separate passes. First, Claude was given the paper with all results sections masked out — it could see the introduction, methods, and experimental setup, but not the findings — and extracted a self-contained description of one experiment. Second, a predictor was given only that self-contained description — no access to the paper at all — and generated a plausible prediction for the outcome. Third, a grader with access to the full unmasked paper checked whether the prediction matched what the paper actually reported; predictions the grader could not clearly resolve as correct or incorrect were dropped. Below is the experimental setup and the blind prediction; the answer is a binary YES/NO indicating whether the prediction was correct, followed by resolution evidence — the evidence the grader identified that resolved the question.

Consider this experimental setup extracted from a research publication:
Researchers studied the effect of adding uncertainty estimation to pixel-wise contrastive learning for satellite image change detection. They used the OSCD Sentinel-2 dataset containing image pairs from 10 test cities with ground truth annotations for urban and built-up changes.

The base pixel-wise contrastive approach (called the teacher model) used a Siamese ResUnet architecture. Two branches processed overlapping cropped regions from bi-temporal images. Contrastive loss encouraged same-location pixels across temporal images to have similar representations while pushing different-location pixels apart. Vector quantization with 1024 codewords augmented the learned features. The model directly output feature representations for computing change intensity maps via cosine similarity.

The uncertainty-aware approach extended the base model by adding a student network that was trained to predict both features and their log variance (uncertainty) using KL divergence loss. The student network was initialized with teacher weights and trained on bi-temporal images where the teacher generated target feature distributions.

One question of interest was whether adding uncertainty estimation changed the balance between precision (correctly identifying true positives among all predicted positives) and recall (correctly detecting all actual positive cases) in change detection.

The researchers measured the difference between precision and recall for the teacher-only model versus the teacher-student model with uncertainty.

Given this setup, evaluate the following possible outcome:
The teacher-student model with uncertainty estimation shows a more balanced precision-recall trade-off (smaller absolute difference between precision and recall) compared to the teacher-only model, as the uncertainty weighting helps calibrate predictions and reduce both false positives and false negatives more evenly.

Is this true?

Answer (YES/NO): NO